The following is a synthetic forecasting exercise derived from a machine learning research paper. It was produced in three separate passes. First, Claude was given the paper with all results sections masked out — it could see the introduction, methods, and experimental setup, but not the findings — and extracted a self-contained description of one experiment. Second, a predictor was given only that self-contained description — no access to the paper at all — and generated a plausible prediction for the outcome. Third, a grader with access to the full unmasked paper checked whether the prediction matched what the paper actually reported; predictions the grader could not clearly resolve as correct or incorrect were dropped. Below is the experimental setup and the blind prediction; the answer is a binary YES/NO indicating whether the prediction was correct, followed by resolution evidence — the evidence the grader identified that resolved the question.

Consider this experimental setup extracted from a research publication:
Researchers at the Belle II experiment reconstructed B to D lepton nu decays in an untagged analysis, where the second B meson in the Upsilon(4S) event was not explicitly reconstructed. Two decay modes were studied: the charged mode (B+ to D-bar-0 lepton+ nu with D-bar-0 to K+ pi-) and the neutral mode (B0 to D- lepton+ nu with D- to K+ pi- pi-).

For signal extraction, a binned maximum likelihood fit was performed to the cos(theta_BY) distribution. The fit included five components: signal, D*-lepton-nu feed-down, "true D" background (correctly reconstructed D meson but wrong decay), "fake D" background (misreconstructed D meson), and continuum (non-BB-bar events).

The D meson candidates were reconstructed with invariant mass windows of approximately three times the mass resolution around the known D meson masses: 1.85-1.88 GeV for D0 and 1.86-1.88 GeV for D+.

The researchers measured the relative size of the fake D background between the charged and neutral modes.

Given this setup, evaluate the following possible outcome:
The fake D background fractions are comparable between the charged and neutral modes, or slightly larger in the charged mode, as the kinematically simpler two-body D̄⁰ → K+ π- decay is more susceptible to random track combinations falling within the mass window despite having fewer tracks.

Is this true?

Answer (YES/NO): NO